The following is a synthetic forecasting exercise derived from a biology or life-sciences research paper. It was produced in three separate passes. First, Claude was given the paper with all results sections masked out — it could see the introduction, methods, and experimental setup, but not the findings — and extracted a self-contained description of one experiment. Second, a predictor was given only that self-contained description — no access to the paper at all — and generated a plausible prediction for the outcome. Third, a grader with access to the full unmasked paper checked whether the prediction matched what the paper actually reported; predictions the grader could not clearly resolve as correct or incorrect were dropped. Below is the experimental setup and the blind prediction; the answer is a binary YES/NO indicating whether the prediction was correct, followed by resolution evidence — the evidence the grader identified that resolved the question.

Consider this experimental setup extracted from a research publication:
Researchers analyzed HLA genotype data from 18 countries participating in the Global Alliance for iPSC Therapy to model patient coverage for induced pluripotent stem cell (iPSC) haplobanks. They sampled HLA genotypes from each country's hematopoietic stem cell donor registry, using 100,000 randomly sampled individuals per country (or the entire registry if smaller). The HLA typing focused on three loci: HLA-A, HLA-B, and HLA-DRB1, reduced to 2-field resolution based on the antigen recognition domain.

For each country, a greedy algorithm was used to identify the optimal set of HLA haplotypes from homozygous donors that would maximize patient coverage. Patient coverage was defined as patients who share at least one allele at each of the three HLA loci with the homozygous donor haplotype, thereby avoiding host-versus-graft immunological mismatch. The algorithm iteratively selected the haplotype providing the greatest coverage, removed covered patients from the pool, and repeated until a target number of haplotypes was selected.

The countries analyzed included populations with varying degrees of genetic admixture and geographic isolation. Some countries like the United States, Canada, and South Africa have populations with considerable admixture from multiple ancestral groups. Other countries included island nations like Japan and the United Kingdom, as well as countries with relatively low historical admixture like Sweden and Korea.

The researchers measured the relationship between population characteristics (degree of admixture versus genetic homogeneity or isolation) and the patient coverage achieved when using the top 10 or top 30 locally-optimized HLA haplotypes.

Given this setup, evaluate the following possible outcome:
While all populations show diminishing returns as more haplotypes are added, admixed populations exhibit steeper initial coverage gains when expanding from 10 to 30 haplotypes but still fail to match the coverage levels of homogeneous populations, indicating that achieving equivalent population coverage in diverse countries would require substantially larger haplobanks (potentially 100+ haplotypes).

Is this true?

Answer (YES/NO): NO